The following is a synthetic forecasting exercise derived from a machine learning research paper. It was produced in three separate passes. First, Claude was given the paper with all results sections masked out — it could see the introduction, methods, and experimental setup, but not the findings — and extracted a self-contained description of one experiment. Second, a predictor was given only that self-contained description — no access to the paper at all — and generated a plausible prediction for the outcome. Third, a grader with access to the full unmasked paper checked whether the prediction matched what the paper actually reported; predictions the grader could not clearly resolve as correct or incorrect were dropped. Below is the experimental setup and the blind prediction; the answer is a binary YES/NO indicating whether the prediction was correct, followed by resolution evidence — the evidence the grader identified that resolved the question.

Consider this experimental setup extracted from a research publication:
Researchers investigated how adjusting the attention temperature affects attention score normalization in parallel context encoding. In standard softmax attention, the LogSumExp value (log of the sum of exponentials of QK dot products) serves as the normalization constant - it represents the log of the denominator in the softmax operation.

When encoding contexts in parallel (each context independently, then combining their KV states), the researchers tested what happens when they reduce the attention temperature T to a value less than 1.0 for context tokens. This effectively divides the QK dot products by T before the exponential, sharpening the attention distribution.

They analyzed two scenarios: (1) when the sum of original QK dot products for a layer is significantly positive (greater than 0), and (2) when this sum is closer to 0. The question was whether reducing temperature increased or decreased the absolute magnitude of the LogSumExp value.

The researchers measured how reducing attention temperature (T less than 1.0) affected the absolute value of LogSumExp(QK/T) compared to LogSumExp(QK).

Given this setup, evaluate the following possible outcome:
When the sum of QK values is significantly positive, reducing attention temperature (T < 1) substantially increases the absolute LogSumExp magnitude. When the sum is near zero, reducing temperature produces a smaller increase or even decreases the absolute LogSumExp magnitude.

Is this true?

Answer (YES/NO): NO